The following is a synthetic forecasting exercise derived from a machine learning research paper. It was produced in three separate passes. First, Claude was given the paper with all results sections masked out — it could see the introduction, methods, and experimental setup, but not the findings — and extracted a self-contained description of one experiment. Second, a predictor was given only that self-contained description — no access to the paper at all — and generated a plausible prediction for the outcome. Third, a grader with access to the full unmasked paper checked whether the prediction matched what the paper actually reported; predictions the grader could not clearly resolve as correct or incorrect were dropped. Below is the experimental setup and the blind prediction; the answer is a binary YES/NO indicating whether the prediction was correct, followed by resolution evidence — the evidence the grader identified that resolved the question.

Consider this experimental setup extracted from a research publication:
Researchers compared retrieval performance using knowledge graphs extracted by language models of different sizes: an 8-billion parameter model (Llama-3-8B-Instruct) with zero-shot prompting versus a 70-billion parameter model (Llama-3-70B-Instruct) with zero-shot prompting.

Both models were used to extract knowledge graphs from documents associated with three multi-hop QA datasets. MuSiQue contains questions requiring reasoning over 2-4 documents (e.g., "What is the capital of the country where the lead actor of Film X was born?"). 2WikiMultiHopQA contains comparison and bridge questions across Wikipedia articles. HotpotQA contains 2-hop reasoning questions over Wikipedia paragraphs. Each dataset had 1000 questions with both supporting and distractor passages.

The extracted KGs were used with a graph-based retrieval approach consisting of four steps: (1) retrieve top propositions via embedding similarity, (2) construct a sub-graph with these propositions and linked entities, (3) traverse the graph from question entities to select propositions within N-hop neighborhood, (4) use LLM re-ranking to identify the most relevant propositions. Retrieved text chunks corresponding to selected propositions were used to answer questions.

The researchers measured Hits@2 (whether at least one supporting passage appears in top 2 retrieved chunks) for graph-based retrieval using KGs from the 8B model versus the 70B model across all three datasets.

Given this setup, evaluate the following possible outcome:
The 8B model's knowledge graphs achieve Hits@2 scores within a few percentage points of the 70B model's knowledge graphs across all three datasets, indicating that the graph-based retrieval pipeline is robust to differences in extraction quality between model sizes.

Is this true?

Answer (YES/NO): NO